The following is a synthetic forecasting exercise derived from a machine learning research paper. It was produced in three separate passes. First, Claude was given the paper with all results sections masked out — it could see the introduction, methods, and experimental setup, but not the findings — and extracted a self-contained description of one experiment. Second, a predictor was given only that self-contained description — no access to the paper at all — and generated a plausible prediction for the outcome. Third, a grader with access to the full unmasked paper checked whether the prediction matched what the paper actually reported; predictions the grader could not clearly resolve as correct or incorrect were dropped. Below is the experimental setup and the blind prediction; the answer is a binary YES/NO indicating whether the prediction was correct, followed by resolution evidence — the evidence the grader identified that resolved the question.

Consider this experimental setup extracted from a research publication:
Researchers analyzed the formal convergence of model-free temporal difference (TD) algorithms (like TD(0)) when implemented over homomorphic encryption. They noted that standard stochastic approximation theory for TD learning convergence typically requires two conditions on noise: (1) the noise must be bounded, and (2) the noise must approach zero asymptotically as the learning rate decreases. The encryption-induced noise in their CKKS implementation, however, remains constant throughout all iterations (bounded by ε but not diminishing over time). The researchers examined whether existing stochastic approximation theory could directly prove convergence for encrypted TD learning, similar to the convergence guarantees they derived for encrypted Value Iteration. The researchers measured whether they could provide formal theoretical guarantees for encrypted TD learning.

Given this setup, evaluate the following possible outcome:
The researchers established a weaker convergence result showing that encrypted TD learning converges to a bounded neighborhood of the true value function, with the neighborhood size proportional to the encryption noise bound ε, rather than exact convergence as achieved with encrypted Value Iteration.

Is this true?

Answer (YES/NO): NO